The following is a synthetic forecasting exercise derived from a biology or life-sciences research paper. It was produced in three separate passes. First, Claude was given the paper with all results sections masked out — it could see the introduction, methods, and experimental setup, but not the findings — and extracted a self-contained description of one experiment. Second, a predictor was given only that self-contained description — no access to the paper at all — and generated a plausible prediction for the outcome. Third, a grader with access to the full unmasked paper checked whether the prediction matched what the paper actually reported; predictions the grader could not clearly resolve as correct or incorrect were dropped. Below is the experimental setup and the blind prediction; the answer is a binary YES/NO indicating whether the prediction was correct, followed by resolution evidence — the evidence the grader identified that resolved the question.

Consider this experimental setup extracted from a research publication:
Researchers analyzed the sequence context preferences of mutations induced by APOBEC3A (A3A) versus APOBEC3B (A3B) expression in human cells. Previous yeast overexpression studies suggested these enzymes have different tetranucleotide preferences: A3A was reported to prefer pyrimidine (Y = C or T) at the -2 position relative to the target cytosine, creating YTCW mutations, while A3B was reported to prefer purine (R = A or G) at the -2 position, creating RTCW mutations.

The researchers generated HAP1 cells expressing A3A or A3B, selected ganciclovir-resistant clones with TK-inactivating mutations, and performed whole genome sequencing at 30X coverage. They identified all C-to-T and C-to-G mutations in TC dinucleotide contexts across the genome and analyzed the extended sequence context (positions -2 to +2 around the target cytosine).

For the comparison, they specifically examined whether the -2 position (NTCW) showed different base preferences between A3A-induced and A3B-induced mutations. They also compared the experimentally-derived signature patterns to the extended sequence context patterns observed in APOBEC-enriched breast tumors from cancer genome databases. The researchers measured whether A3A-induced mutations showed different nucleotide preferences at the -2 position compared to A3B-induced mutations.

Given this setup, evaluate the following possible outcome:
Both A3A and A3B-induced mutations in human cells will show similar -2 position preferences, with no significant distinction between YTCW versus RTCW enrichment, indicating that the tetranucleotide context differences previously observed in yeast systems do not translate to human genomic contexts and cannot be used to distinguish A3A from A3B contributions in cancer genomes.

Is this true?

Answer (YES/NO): NO